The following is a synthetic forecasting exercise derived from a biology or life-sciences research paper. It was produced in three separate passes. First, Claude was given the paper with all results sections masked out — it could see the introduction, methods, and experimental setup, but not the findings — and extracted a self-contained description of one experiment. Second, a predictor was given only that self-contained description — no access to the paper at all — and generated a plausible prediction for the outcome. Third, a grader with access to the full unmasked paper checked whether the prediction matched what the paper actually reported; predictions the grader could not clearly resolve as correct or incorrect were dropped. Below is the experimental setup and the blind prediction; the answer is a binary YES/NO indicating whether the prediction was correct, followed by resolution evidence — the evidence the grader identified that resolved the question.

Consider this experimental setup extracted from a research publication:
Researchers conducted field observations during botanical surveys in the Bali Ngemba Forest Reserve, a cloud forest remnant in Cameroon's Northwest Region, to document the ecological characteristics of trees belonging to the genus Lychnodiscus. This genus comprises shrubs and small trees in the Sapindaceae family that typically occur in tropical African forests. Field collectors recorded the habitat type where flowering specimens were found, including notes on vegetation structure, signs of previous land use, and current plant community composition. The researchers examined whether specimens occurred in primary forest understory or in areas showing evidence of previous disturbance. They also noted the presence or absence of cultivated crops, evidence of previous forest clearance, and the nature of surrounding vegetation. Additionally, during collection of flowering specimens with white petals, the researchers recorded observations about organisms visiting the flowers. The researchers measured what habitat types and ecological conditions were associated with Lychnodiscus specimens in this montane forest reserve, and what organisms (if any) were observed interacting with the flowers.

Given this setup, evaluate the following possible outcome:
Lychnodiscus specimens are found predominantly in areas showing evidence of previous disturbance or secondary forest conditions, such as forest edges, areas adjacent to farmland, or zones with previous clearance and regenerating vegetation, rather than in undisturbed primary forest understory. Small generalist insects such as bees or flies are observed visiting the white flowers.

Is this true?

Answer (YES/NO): YES